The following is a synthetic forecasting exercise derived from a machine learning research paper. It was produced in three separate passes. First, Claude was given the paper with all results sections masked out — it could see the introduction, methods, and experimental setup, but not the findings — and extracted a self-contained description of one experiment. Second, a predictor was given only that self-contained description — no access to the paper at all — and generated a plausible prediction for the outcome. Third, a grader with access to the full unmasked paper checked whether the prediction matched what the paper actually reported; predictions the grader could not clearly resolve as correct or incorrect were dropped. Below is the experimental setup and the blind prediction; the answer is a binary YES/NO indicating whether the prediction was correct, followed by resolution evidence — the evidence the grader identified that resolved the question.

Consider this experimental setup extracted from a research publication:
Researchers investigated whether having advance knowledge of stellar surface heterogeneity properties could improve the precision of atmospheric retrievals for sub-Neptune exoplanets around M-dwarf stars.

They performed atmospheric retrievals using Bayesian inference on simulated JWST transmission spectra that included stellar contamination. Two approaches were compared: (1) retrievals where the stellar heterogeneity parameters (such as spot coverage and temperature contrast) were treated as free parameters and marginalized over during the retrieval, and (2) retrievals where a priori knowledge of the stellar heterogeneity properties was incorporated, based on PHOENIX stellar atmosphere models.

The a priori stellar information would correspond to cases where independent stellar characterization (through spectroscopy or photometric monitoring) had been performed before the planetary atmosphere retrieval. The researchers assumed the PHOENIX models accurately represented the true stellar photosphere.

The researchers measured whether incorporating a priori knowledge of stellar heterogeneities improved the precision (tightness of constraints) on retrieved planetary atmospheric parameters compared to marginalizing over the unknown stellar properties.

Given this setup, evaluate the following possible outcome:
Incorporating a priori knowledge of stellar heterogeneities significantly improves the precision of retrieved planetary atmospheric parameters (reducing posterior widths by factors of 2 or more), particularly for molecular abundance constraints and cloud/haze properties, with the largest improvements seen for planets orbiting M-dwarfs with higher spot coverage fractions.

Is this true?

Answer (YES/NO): NO